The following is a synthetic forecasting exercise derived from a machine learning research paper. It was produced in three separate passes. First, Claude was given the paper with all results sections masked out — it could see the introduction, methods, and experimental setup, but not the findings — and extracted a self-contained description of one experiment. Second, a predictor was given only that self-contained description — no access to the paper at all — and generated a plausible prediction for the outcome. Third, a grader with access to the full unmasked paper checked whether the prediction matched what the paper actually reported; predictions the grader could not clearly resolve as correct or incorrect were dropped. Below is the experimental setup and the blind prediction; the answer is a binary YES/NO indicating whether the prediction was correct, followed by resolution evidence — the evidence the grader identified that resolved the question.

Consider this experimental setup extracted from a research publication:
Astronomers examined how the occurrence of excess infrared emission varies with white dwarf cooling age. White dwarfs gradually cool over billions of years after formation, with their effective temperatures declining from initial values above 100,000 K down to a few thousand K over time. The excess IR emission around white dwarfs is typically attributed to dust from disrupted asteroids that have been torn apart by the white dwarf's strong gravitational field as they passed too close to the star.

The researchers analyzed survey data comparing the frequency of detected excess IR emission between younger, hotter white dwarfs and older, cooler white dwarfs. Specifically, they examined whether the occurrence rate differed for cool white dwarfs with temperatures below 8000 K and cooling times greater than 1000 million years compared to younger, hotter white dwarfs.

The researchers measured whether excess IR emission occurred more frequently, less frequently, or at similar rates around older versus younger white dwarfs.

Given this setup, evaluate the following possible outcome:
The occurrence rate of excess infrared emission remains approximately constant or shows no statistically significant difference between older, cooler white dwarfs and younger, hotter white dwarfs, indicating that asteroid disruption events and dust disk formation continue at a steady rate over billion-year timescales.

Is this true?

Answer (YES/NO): NO